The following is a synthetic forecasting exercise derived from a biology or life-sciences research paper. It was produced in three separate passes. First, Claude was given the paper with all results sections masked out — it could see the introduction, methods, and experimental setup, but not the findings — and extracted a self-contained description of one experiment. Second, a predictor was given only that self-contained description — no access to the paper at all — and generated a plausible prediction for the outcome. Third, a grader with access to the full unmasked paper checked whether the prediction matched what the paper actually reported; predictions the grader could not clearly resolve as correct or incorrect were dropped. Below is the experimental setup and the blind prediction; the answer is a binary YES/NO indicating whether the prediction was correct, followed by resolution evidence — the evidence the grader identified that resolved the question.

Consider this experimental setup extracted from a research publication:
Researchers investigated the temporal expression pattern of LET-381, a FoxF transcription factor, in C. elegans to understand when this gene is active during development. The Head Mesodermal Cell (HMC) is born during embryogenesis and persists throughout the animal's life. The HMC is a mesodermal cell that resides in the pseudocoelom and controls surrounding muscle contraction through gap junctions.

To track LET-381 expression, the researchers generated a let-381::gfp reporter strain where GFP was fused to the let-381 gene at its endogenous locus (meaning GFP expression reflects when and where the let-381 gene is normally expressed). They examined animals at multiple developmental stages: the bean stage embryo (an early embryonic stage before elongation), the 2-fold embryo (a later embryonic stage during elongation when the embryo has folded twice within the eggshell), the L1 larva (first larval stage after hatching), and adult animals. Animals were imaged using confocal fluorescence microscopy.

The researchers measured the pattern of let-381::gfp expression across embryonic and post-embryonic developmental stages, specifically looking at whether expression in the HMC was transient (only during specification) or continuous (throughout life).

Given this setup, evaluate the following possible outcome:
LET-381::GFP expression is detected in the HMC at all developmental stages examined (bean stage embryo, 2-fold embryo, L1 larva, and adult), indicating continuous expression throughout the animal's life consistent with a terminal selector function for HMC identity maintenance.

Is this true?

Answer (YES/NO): YES